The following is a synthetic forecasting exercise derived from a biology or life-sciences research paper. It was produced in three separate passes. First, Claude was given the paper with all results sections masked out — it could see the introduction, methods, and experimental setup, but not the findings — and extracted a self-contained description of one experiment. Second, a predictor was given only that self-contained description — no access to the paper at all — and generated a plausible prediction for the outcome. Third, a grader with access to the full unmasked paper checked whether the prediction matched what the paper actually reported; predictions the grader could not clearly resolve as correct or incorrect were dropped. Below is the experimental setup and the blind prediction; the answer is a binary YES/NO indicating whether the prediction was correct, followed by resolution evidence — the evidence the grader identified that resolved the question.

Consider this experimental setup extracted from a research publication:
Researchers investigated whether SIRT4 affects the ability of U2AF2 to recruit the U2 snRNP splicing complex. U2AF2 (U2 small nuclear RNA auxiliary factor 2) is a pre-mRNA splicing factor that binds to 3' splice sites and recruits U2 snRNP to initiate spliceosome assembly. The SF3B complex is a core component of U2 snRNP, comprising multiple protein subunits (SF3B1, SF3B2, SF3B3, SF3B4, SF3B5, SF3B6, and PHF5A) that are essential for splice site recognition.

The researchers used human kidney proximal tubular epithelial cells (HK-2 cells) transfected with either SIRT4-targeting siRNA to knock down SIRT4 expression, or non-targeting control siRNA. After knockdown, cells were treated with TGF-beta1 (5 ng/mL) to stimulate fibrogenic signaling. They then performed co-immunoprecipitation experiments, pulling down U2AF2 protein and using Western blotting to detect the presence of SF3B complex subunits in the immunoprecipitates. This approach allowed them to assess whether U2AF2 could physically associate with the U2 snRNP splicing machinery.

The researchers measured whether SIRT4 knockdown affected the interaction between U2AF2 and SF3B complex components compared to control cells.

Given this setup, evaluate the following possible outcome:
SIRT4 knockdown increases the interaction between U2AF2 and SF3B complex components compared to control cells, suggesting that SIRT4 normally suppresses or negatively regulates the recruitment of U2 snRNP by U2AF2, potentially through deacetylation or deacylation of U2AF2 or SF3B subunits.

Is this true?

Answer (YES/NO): NO